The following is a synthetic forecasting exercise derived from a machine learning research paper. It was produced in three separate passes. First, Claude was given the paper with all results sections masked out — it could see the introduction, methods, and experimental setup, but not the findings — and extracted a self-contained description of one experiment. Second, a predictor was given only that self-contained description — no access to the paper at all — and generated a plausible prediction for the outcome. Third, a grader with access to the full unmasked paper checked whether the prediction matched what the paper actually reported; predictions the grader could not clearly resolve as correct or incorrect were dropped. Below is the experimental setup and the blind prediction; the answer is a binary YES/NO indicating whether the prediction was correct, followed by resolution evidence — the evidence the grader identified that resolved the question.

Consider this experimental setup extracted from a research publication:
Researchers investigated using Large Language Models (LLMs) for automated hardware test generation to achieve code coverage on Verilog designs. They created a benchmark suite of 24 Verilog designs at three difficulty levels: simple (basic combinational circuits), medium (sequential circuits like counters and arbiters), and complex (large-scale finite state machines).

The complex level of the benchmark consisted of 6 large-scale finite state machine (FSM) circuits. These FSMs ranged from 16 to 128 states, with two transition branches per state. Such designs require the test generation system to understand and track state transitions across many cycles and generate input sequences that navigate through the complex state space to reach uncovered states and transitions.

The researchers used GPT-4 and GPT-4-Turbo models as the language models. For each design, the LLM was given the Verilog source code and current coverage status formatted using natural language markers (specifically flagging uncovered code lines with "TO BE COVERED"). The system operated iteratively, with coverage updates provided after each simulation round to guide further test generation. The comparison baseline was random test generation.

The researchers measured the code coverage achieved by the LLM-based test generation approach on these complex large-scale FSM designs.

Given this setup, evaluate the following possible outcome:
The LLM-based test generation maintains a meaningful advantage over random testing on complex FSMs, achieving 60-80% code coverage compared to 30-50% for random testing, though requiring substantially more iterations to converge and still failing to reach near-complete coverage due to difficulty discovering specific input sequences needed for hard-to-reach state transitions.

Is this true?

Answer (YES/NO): NO